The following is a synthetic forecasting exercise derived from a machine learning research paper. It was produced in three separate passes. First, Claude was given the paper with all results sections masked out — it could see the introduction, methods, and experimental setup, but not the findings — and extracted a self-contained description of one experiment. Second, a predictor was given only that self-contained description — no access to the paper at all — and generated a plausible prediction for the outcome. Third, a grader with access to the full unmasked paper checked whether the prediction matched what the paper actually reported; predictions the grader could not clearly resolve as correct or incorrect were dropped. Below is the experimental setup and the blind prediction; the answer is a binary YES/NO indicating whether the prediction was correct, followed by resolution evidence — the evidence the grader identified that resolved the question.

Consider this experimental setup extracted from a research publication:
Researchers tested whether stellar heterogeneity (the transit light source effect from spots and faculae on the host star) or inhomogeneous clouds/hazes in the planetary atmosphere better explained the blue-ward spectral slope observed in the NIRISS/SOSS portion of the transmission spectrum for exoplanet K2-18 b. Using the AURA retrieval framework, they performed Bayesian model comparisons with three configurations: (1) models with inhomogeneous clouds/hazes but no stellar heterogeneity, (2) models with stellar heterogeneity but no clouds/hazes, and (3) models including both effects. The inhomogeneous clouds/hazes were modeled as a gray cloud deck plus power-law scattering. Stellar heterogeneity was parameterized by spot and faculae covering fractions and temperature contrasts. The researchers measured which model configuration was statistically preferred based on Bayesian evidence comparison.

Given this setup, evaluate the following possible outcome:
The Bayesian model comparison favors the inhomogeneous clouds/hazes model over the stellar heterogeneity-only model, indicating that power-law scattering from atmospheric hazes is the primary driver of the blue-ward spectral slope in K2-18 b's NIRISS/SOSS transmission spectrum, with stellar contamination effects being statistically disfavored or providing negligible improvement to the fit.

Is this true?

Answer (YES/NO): YES